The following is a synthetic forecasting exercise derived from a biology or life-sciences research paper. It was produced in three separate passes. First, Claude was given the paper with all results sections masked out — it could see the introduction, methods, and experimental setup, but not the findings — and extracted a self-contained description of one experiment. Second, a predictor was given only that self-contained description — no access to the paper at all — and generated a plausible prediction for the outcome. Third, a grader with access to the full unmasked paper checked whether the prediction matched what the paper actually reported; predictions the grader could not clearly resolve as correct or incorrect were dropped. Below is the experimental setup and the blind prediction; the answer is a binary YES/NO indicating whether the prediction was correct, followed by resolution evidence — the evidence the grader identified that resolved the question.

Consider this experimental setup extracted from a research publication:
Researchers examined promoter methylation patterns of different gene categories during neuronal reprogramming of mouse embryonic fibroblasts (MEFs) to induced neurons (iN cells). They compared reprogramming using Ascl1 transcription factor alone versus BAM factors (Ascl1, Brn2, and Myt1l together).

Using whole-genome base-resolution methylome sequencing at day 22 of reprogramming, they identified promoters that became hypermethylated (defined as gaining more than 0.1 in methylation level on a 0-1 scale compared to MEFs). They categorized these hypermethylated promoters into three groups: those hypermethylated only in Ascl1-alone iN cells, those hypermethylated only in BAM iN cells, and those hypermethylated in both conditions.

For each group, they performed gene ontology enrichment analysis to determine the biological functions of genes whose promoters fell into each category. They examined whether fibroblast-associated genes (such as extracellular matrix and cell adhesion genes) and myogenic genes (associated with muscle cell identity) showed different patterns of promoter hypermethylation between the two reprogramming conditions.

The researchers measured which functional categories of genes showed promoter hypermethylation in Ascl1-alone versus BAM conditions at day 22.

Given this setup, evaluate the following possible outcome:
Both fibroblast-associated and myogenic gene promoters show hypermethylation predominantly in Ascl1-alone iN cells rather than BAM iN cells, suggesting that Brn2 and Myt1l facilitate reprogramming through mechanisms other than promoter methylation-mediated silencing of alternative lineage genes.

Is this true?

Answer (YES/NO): NO